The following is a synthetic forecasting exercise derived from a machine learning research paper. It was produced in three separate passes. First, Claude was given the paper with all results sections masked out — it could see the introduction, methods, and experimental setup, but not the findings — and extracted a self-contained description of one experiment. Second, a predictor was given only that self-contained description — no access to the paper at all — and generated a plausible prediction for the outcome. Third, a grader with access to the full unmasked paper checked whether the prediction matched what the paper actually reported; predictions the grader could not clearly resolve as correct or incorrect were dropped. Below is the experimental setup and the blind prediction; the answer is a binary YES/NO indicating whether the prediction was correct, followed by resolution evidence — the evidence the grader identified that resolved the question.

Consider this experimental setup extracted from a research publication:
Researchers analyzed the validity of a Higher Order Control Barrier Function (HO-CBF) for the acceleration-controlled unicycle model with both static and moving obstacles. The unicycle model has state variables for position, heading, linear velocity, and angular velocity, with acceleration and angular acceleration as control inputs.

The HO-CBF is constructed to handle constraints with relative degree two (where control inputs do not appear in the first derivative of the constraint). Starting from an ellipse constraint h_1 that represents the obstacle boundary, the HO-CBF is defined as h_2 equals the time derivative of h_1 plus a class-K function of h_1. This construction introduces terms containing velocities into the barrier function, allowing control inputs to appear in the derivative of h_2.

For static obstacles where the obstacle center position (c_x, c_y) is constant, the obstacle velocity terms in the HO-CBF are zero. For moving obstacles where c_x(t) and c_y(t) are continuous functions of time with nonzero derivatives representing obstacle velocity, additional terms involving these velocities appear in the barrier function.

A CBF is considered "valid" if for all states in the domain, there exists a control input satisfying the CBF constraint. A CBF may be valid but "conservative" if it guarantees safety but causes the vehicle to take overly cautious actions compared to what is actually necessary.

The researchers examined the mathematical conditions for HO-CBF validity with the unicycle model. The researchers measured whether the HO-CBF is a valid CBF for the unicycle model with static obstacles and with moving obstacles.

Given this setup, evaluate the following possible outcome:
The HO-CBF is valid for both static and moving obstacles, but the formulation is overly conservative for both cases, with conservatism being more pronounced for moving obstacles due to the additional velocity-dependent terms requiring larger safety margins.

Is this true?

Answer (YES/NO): NO